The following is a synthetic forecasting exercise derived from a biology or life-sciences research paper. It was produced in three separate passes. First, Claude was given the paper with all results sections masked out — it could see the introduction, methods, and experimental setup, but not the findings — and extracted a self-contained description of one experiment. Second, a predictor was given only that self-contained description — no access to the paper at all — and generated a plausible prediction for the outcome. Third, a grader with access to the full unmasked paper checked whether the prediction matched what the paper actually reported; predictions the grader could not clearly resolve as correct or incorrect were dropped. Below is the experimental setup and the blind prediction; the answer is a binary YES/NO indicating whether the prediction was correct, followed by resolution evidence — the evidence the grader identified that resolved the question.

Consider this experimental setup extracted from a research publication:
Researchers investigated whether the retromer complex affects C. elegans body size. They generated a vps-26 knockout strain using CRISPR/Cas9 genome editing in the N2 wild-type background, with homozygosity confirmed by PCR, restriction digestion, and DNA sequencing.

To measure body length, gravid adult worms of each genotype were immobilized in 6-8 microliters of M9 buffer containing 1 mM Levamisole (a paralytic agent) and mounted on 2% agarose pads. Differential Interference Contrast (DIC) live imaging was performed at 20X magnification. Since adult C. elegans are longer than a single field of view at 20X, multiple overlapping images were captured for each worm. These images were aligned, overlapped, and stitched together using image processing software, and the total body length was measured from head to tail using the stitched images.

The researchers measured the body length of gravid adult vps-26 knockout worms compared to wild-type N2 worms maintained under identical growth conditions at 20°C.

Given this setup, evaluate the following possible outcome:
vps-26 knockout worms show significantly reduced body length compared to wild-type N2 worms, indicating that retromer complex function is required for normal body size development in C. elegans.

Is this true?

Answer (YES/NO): YES